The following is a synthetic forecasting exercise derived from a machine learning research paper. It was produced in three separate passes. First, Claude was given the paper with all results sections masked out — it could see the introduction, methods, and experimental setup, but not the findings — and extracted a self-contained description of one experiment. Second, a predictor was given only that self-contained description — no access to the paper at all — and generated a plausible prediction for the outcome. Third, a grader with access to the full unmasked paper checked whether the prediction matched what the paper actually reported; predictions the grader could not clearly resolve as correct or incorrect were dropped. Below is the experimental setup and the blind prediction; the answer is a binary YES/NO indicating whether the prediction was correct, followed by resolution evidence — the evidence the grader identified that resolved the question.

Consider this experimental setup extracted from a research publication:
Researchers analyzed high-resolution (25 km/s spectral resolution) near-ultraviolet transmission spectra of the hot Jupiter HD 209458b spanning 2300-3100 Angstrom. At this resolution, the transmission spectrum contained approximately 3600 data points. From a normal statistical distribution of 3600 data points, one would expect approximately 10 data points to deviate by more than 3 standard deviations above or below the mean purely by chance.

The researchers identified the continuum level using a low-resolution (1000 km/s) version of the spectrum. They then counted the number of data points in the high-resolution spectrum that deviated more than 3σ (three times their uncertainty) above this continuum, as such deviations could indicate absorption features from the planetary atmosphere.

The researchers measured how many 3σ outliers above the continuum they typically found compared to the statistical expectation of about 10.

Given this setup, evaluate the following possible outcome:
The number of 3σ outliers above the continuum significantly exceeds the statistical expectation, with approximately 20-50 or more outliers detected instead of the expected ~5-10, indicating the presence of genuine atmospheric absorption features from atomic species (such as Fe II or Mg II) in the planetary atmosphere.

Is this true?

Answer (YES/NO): YES